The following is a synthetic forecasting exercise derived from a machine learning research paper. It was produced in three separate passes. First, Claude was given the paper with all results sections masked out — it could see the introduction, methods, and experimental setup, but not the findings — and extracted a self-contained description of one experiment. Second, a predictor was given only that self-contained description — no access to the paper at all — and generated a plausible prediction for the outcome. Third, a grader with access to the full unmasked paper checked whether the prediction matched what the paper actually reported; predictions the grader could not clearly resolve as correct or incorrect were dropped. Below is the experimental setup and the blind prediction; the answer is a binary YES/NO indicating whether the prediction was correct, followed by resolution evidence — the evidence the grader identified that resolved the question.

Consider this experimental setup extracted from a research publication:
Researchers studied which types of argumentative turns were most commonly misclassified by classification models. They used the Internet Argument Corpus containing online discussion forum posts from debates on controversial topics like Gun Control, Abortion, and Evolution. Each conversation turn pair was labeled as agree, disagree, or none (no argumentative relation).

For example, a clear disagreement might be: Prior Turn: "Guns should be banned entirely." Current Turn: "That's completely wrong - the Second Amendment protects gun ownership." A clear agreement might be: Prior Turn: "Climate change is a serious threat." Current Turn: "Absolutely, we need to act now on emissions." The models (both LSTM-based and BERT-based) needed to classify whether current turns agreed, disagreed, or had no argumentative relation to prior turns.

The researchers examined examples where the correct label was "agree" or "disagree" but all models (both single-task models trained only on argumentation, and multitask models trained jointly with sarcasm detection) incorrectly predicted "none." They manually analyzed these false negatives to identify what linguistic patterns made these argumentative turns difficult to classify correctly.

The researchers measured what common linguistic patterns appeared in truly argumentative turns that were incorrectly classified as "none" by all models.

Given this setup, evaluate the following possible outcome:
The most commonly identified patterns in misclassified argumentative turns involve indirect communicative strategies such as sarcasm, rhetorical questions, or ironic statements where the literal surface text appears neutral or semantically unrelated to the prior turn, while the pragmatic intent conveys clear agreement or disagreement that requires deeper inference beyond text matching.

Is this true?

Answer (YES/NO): NO